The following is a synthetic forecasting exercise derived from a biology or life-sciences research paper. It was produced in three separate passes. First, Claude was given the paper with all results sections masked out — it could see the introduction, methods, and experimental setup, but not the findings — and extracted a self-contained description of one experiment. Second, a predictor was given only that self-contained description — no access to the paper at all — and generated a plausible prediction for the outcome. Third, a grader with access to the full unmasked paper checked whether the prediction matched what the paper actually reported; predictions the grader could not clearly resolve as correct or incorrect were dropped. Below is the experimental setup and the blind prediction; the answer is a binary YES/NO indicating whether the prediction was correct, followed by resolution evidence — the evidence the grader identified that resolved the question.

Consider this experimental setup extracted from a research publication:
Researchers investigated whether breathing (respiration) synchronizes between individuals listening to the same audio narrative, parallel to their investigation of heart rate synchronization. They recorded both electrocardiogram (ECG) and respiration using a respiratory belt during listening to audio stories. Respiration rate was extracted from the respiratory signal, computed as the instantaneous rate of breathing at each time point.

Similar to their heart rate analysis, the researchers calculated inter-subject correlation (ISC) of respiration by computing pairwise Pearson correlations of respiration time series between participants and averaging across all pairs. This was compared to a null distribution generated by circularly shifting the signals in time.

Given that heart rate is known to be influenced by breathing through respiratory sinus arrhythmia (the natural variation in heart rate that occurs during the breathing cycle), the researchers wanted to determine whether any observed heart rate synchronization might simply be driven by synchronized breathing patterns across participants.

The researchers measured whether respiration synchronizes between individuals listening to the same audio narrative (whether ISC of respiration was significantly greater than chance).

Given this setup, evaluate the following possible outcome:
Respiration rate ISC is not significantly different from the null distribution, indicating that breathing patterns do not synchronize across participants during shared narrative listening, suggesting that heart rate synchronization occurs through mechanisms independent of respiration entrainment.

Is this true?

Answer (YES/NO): YES